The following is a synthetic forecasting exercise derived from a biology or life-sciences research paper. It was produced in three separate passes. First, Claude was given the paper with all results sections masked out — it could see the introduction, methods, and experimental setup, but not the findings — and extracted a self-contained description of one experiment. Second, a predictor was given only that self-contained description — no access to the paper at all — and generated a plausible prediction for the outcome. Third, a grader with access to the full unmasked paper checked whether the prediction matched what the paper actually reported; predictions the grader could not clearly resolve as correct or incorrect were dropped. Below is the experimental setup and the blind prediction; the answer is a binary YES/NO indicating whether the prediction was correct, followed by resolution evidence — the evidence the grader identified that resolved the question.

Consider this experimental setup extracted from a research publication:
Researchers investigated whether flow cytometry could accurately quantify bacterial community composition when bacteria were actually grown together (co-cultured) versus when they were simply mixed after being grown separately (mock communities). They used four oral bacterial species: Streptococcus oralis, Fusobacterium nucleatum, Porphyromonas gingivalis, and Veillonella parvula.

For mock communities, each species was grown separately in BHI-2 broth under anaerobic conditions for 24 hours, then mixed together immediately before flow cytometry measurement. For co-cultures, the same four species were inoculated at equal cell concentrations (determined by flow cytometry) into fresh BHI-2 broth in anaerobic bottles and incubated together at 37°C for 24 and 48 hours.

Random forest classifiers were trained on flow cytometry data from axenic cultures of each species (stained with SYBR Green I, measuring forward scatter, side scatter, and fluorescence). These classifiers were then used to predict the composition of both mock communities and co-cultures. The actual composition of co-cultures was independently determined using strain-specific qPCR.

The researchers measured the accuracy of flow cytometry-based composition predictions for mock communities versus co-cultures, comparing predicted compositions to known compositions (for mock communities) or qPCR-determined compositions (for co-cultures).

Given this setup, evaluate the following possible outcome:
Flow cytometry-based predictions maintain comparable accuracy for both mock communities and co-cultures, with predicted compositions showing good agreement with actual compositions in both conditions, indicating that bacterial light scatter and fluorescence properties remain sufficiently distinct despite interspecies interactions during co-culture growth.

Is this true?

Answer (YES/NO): NO